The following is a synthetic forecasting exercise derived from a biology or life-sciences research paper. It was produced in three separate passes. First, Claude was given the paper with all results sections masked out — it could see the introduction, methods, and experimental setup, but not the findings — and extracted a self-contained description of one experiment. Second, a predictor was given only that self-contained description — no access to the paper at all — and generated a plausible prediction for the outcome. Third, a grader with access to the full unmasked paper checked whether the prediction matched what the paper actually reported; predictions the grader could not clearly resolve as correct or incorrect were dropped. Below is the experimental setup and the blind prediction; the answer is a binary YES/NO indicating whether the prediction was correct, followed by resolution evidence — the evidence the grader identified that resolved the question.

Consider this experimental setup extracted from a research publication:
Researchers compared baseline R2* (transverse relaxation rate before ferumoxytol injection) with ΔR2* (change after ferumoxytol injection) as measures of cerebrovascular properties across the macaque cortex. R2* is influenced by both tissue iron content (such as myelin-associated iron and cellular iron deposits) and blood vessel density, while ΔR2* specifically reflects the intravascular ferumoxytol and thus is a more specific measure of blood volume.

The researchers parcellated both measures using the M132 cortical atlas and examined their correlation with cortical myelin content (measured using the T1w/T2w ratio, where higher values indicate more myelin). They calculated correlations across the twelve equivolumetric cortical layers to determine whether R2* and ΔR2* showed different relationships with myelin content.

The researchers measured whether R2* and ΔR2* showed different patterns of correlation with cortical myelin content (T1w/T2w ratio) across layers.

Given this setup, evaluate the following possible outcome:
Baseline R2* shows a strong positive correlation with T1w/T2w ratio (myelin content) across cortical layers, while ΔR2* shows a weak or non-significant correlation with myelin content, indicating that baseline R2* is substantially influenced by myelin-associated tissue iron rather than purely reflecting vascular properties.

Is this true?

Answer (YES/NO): NO